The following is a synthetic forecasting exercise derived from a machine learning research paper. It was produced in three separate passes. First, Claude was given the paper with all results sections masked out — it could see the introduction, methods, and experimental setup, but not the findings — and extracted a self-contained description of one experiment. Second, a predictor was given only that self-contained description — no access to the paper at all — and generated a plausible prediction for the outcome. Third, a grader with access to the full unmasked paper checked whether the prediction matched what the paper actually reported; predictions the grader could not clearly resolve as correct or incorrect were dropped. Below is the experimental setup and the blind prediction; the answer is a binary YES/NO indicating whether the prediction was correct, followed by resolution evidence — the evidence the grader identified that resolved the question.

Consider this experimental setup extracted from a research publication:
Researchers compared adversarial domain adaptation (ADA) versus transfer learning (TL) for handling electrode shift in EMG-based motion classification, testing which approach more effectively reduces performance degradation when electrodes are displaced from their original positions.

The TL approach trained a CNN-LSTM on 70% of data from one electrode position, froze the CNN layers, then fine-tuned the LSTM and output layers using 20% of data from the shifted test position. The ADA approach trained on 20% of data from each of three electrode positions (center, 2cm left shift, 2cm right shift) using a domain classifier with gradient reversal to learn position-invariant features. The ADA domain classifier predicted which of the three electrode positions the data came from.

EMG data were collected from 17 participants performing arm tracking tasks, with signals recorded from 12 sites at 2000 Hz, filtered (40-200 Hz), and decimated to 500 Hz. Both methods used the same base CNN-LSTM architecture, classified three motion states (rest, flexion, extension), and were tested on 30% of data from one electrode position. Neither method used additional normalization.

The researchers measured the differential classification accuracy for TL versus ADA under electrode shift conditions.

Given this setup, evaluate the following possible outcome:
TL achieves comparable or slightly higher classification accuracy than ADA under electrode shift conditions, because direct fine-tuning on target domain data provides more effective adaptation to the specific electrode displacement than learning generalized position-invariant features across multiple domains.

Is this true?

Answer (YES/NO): NO